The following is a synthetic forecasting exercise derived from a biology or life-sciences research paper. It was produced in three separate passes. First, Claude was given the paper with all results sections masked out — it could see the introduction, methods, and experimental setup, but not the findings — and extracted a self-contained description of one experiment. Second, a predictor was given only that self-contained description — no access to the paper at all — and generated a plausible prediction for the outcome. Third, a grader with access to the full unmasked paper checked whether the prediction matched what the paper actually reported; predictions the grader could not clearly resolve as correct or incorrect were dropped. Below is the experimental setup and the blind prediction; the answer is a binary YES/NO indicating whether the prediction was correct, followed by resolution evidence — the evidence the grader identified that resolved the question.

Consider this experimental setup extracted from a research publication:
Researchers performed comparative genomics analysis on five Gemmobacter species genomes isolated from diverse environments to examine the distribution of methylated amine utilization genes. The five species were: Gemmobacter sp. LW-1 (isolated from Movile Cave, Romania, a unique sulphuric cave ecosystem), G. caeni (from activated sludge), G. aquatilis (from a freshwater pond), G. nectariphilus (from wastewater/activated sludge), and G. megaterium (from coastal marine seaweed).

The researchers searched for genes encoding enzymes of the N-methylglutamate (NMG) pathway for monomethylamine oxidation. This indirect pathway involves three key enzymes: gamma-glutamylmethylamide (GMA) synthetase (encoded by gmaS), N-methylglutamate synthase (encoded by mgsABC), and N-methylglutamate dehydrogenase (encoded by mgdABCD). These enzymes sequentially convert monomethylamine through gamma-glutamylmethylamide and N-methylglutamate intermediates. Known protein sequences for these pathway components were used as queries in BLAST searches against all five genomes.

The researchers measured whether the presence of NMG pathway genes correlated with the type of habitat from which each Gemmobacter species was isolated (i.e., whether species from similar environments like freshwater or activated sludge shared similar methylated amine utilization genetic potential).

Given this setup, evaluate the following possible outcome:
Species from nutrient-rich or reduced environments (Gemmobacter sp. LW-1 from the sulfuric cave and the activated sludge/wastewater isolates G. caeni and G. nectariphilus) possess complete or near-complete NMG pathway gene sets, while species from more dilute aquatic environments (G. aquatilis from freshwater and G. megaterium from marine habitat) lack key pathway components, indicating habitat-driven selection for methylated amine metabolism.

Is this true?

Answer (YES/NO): NO